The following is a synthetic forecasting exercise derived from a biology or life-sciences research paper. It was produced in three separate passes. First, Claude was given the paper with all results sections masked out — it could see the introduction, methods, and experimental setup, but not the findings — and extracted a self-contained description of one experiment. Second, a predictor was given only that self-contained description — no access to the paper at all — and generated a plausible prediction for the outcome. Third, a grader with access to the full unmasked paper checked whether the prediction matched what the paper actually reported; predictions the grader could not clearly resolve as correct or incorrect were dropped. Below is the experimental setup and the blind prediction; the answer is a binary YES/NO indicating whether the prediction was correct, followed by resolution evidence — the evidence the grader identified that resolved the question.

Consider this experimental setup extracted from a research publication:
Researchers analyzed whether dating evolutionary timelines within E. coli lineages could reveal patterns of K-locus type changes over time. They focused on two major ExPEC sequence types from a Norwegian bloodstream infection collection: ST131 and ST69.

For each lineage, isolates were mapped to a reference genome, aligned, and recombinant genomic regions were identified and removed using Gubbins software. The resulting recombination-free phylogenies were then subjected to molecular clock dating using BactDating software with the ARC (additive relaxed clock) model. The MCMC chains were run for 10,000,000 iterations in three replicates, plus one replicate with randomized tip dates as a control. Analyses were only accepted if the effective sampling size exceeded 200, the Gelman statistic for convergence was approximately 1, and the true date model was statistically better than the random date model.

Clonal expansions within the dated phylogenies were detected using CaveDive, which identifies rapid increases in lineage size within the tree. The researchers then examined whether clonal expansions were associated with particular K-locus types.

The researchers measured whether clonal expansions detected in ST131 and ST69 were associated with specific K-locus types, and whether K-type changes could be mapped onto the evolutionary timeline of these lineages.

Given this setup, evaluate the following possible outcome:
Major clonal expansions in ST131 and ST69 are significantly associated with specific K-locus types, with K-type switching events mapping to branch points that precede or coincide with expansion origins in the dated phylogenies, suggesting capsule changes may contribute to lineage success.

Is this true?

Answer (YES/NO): YES